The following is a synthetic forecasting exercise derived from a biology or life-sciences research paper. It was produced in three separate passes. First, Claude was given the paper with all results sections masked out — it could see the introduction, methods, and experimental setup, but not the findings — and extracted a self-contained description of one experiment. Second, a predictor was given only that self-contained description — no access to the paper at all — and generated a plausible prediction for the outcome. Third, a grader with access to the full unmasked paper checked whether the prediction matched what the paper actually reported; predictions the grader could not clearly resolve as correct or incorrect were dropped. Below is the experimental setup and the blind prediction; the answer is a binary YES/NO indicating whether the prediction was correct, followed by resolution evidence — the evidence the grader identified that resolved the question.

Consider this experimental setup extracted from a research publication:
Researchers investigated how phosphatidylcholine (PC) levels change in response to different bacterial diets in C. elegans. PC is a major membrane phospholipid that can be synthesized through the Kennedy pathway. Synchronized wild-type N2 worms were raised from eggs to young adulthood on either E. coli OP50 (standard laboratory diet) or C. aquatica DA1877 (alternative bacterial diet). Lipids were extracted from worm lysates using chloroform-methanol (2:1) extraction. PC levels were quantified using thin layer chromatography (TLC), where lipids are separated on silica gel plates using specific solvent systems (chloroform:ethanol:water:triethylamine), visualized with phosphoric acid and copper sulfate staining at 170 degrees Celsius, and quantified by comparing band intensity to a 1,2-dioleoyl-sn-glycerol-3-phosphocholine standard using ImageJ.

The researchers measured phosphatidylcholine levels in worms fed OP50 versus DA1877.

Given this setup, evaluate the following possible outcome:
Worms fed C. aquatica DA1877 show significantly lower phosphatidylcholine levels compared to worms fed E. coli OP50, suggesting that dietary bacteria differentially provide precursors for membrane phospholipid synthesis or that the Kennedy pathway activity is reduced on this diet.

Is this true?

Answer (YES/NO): NO